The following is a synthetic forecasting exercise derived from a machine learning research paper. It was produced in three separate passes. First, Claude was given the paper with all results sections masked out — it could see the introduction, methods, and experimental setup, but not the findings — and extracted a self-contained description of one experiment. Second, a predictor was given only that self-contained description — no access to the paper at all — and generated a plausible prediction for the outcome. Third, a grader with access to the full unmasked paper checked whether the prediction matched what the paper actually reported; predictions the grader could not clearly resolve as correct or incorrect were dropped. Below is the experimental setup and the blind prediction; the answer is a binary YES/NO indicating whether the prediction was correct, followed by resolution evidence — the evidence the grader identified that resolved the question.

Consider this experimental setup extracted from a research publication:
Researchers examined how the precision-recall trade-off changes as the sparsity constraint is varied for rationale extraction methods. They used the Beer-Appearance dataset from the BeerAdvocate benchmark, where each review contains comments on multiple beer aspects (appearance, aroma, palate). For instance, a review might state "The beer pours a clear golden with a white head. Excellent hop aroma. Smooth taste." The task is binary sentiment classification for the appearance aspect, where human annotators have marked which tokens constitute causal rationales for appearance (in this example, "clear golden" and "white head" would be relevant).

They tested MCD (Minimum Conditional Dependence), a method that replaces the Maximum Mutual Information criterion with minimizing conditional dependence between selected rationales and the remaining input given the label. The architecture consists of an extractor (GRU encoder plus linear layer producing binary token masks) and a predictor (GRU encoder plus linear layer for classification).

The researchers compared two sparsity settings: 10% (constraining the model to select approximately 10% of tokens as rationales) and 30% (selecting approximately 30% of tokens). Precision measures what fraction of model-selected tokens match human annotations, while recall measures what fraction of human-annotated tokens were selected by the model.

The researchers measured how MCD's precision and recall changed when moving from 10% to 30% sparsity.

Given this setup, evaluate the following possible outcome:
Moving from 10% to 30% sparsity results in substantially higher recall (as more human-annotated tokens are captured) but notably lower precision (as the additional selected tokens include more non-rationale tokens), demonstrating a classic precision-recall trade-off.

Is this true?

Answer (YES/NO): YES